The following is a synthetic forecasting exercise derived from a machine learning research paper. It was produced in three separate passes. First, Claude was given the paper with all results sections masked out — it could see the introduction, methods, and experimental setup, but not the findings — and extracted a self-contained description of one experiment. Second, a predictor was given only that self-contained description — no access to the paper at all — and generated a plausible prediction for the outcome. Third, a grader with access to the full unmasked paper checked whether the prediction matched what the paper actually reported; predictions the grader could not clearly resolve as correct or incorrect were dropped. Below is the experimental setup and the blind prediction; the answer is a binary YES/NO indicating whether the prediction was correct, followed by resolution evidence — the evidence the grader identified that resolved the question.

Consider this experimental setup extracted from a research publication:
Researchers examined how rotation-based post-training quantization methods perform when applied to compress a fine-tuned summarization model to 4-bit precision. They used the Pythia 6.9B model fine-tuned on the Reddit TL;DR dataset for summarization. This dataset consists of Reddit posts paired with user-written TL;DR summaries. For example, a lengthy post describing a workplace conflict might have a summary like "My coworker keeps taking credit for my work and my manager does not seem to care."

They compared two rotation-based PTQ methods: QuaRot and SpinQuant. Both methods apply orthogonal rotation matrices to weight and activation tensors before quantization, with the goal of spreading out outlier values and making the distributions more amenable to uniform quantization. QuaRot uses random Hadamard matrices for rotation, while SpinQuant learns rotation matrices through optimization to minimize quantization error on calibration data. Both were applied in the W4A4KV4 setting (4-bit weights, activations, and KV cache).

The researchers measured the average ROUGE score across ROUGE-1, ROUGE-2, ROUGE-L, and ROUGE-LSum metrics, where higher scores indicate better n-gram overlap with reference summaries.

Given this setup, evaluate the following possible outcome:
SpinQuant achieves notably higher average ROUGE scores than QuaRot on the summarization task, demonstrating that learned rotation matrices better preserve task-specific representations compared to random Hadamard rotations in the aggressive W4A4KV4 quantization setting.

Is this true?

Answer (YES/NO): NO